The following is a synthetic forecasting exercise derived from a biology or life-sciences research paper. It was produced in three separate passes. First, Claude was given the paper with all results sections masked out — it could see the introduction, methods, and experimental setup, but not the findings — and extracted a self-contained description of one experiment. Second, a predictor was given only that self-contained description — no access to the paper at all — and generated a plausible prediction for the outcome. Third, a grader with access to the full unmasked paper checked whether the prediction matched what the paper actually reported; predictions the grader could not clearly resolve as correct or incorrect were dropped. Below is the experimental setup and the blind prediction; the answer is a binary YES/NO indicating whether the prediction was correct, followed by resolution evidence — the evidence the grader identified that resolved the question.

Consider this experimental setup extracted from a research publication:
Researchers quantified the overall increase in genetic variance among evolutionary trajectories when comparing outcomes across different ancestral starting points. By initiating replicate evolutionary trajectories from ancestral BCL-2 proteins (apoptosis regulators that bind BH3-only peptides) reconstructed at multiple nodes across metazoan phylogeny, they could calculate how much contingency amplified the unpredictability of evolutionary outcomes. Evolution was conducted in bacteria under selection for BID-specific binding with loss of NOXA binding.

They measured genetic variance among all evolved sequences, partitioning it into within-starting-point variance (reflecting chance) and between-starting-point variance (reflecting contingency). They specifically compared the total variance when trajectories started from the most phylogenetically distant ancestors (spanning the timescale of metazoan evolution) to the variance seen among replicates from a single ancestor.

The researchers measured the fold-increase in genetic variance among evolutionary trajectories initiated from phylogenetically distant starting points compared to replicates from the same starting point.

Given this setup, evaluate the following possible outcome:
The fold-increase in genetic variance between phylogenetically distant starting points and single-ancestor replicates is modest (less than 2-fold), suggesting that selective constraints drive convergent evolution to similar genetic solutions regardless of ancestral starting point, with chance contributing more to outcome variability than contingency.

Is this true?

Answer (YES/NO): NO